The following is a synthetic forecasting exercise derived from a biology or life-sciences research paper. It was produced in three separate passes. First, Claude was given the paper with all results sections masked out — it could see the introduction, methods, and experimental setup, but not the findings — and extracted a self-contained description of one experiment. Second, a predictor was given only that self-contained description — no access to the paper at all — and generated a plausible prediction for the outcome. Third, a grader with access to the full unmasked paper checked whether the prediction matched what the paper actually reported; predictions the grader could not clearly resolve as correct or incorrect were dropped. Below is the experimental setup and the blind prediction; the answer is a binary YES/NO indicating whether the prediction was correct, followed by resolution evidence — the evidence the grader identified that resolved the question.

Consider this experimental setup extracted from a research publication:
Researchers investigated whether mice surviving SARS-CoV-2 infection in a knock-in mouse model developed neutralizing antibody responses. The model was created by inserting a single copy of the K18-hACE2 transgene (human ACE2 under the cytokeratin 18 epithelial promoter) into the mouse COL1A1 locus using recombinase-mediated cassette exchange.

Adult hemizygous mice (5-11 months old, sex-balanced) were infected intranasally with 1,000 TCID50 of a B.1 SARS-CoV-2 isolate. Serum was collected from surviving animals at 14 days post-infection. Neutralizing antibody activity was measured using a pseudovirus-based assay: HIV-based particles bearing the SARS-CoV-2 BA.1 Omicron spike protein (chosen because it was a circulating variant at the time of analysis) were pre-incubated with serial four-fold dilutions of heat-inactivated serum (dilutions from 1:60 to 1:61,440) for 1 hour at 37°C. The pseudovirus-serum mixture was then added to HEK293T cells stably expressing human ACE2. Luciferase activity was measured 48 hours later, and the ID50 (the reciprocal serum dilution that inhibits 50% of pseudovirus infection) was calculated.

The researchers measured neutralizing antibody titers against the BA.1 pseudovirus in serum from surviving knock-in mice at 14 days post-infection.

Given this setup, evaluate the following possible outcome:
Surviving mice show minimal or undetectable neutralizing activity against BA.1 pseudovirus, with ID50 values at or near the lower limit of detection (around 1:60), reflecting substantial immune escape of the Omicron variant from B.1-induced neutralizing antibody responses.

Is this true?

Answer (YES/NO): NO